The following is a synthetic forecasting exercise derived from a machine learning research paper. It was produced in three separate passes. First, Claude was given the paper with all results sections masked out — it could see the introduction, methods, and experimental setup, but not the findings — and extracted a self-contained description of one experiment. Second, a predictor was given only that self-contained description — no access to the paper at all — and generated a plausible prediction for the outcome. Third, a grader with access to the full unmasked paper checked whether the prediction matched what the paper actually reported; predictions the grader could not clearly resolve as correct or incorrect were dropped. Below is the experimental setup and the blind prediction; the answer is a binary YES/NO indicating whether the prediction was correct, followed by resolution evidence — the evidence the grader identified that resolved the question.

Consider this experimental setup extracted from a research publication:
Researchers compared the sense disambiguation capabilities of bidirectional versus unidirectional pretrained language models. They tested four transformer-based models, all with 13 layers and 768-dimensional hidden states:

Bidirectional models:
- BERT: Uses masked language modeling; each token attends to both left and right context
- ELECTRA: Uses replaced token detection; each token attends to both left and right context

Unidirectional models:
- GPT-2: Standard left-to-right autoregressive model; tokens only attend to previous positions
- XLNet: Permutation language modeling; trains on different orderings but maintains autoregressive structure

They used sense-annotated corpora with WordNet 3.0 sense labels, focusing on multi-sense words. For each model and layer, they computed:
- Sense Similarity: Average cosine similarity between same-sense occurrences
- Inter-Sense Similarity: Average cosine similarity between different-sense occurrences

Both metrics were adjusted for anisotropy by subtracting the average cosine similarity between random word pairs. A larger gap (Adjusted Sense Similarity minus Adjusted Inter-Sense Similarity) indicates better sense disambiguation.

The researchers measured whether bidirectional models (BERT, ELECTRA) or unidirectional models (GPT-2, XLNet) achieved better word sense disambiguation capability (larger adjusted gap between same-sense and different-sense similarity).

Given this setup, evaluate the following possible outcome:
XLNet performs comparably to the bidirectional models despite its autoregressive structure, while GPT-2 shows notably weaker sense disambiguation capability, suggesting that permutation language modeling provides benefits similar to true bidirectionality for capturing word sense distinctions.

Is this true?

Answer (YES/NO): NO